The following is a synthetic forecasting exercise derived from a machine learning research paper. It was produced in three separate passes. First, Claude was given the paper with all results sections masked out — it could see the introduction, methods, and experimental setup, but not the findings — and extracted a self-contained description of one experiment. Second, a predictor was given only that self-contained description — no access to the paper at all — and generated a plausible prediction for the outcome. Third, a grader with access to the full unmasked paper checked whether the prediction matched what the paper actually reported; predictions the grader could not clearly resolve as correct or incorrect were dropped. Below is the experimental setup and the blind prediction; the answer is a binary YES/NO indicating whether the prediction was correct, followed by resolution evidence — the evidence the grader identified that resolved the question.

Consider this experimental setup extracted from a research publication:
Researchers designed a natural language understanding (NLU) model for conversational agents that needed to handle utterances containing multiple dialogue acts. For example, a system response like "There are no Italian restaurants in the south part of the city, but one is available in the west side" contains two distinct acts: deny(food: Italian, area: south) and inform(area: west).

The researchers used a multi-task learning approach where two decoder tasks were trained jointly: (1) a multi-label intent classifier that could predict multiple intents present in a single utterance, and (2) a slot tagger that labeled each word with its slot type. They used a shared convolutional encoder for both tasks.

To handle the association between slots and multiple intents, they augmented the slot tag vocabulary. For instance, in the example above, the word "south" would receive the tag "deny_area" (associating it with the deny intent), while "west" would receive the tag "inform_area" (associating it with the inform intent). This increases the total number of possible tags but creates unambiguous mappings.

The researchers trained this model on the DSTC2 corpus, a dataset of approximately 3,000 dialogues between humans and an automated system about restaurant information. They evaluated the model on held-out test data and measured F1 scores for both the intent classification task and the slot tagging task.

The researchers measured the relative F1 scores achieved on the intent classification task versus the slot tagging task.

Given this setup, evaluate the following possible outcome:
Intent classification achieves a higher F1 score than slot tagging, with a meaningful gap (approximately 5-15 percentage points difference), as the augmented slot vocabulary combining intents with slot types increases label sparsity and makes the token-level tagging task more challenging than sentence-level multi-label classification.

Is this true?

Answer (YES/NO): NO